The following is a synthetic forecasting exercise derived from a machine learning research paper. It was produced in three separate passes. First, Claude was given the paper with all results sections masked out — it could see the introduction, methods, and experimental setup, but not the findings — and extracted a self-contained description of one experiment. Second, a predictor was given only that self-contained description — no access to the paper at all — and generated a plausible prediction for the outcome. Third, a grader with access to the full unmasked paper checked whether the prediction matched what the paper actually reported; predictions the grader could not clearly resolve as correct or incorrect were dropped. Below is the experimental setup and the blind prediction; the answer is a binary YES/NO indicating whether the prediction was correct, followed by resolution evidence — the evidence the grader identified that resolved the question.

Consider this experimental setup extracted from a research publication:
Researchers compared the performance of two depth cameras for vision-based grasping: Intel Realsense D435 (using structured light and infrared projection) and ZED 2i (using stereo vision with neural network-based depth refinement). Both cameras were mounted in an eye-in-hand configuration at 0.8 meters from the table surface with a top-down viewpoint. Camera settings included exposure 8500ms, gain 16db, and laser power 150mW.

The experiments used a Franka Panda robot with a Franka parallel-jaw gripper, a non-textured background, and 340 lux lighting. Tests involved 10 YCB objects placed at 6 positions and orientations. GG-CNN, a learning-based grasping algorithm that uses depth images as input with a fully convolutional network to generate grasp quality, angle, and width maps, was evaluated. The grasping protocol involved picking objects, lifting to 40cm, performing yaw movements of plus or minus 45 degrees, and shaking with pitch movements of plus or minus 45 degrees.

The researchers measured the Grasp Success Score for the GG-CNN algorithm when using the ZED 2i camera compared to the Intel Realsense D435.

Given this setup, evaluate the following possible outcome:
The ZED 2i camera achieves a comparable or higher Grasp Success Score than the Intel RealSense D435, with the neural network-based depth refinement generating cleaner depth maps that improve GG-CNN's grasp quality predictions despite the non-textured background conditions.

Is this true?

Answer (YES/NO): YES